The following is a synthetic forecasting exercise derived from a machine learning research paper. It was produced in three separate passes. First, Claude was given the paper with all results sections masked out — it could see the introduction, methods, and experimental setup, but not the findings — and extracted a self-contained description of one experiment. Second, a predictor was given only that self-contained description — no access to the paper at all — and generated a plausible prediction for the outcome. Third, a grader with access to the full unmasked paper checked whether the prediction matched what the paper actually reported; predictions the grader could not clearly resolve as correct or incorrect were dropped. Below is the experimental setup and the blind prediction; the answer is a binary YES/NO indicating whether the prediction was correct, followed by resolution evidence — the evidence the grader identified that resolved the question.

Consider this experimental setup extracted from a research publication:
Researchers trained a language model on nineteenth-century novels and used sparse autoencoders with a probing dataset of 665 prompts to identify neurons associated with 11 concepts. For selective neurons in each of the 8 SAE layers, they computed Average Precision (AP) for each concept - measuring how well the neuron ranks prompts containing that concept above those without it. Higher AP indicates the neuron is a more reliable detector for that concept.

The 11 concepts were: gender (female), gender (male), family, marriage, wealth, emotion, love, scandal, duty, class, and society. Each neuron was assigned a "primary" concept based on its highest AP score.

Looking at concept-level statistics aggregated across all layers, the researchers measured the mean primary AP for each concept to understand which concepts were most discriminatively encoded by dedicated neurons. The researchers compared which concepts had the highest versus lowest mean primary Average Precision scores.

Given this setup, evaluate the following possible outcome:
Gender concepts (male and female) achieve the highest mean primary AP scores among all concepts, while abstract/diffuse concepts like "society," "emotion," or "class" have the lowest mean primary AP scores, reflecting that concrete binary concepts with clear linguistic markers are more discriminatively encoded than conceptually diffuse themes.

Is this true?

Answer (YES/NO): NO